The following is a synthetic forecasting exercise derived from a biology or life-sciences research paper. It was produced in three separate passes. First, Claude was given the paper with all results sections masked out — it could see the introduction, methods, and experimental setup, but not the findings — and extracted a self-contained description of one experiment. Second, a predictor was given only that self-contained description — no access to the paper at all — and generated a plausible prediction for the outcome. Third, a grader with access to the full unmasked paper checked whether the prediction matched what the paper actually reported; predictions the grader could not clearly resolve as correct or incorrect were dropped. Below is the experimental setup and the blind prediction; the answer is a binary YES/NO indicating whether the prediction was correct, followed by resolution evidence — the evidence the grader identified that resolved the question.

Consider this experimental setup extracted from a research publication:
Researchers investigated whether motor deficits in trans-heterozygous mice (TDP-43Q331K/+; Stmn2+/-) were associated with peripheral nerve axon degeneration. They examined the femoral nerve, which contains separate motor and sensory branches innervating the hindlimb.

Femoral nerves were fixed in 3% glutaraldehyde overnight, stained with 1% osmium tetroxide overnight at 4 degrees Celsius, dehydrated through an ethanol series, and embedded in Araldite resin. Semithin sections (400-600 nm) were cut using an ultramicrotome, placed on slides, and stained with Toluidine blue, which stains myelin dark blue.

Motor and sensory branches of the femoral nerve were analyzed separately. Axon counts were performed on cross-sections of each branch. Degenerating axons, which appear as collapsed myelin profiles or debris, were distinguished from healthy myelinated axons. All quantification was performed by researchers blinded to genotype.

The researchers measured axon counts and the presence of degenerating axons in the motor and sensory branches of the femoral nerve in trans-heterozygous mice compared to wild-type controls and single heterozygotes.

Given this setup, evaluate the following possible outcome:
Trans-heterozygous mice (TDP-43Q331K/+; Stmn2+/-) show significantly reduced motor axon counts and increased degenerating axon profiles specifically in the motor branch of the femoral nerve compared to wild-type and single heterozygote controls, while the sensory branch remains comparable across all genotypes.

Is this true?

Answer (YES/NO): NO